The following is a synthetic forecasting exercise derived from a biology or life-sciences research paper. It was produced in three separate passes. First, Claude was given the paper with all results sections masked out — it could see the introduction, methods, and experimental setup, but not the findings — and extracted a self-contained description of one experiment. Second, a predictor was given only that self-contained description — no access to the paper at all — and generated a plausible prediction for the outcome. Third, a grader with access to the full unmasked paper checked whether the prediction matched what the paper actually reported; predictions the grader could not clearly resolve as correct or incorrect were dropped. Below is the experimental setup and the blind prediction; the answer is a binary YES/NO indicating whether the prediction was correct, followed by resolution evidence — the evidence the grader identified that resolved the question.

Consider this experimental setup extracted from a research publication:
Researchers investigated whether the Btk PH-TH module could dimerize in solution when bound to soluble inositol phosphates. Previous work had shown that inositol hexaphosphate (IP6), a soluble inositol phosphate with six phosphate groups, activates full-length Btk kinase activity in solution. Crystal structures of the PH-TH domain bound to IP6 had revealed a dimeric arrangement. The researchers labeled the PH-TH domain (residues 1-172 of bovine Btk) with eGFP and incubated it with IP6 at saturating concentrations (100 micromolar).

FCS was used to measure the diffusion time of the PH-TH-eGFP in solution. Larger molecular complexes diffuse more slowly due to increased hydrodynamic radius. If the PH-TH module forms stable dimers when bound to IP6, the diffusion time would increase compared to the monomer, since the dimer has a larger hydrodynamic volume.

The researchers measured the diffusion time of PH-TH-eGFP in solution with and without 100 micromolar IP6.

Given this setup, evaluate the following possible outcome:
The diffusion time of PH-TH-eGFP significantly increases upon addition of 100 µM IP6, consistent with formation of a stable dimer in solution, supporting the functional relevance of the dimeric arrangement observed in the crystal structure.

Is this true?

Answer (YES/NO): NO